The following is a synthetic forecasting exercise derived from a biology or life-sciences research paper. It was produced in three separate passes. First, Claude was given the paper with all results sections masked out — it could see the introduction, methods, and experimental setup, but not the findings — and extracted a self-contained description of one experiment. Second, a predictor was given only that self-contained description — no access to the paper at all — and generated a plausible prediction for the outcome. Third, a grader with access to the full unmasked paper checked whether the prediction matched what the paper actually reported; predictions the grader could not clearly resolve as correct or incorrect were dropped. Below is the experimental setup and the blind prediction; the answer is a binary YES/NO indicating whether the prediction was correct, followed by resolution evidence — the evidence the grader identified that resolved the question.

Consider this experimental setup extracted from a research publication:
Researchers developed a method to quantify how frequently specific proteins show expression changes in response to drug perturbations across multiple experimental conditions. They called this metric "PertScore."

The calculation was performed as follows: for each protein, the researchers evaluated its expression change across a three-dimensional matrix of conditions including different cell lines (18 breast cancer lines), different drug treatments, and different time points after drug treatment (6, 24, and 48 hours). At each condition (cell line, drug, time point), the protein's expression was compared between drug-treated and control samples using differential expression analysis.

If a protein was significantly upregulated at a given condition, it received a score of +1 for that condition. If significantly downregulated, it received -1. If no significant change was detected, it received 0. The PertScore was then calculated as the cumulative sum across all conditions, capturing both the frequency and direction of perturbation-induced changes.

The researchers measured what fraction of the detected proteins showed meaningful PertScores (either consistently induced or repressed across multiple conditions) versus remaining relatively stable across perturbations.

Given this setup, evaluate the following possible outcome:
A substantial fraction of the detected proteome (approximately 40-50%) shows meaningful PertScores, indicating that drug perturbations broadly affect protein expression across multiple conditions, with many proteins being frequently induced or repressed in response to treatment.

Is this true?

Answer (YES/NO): NO